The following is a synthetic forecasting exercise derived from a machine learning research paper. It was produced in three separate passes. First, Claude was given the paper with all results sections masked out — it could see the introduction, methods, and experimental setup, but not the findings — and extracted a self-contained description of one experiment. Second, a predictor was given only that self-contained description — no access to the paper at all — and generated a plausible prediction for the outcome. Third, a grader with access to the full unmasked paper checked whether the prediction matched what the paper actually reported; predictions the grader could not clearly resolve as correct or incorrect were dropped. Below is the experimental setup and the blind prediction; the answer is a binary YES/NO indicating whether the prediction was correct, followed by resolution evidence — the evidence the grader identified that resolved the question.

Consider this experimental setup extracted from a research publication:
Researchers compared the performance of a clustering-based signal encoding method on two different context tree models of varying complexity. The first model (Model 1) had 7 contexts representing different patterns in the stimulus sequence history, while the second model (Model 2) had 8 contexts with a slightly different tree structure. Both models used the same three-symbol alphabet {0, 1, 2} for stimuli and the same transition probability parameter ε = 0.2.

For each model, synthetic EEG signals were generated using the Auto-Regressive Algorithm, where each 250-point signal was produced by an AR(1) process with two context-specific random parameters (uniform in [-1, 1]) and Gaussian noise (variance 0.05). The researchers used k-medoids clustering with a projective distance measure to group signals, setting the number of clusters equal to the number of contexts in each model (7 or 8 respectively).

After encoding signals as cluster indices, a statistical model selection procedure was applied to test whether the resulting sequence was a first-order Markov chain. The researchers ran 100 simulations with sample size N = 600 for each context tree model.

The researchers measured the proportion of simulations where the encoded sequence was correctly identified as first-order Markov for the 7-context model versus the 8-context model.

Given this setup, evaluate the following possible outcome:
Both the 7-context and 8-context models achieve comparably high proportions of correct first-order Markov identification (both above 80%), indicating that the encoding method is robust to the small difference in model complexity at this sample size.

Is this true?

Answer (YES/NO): YES